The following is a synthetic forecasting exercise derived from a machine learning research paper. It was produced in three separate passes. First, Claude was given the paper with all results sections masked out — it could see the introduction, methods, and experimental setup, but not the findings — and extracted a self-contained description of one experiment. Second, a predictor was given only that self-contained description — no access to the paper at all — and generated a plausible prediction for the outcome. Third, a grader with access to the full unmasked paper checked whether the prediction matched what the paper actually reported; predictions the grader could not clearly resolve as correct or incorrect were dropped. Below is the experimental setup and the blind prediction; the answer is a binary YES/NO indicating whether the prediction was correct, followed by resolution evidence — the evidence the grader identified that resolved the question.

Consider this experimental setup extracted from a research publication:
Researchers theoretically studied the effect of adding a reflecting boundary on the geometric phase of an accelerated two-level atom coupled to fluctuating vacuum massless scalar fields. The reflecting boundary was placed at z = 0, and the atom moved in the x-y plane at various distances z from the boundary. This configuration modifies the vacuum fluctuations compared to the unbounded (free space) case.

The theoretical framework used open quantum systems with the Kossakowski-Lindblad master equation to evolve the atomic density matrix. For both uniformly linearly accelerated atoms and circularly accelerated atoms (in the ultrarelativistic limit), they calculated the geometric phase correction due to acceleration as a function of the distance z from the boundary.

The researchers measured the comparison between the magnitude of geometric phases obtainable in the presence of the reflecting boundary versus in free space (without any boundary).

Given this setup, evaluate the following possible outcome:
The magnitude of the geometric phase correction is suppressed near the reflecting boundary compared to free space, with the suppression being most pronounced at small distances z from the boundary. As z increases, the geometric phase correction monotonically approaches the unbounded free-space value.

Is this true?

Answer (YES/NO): NO